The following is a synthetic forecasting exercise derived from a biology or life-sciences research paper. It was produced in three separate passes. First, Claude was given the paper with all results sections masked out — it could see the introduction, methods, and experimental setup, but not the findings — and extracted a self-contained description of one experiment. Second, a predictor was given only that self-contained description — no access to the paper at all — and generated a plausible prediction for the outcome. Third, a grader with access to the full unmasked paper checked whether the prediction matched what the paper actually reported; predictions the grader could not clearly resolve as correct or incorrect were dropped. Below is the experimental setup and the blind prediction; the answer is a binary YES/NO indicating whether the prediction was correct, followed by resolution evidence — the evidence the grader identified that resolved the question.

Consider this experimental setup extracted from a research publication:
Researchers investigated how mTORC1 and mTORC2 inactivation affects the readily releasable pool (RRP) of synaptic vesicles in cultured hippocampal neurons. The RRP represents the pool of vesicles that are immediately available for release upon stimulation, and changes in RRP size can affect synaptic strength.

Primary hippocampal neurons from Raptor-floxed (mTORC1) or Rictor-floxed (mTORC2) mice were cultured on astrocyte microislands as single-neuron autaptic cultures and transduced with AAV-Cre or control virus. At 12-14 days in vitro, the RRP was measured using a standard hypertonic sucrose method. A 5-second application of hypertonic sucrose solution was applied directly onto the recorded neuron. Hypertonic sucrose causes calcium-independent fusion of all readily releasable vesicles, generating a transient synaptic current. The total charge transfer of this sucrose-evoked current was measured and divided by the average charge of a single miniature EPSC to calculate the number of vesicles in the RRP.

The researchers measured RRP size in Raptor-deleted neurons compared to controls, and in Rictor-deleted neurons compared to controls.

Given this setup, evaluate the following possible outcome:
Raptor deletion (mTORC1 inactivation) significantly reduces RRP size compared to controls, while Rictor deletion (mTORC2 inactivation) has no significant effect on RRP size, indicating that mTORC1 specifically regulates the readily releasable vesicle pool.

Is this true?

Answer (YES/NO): NO